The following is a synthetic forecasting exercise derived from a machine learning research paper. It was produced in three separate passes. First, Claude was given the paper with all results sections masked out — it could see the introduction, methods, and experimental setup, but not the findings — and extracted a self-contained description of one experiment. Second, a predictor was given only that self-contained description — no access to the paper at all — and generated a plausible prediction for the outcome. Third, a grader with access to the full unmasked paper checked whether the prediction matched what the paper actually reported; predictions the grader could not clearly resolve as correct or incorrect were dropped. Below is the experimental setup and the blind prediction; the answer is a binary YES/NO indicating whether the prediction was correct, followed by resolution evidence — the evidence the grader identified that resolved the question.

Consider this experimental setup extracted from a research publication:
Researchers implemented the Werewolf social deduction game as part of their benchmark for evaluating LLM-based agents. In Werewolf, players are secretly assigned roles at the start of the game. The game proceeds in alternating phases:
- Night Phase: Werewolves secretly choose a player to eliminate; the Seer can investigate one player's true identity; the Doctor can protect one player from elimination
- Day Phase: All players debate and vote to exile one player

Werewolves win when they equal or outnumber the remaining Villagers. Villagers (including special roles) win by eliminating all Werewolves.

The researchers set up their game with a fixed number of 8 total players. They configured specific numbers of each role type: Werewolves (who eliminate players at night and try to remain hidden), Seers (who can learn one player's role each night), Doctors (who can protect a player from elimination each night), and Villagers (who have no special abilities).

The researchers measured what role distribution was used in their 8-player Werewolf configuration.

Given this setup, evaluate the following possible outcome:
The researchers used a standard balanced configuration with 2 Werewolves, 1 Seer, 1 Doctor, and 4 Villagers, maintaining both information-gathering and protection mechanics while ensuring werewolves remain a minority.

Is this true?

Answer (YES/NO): YES